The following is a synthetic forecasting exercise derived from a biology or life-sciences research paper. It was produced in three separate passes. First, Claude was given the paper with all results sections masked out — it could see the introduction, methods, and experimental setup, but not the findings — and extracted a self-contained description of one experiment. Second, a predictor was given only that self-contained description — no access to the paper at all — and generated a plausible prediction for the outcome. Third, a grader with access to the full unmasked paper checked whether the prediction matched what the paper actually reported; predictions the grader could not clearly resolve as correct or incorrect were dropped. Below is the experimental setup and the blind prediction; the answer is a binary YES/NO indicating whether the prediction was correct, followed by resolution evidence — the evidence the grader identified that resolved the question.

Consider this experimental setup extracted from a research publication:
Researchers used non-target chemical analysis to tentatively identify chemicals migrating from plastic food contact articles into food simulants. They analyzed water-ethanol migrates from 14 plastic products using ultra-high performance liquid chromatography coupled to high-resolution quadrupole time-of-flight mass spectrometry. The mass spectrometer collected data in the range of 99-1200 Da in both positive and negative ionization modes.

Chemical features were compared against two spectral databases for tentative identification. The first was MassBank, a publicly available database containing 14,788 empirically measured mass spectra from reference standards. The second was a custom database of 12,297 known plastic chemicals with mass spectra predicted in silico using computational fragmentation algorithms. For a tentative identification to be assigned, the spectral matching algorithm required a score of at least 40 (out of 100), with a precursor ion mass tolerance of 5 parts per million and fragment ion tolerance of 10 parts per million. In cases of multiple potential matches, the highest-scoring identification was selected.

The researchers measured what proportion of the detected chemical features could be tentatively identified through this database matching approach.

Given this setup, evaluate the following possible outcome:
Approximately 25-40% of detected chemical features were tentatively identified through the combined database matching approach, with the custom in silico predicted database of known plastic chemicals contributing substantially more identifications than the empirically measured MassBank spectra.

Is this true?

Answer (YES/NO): NO